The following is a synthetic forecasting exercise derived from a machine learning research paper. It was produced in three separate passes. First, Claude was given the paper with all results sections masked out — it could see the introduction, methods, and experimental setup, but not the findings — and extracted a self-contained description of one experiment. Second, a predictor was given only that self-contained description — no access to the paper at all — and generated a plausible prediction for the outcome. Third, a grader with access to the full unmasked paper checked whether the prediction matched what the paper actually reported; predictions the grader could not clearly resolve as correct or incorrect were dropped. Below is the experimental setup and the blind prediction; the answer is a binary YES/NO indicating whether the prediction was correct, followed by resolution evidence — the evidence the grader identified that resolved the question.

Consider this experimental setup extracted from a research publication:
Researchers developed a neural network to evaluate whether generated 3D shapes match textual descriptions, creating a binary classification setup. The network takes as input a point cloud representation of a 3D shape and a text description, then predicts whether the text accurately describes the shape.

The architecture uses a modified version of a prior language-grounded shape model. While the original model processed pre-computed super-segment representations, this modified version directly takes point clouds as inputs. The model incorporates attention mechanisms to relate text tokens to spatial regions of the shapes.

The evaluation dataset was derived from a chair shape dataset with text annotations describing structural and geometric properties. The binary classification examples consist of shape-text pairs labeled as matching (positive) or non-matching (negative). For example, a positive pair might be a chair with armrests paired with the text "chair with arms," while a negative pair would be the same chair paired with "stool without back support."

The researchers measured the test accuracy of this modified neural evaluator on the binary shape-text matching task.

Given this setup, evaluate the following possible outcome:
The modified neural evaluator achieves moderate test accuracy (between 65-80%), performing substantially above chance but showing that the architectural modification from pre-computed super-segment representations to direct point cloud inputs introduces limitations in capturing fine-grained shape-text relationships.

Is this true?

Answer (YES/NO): YES